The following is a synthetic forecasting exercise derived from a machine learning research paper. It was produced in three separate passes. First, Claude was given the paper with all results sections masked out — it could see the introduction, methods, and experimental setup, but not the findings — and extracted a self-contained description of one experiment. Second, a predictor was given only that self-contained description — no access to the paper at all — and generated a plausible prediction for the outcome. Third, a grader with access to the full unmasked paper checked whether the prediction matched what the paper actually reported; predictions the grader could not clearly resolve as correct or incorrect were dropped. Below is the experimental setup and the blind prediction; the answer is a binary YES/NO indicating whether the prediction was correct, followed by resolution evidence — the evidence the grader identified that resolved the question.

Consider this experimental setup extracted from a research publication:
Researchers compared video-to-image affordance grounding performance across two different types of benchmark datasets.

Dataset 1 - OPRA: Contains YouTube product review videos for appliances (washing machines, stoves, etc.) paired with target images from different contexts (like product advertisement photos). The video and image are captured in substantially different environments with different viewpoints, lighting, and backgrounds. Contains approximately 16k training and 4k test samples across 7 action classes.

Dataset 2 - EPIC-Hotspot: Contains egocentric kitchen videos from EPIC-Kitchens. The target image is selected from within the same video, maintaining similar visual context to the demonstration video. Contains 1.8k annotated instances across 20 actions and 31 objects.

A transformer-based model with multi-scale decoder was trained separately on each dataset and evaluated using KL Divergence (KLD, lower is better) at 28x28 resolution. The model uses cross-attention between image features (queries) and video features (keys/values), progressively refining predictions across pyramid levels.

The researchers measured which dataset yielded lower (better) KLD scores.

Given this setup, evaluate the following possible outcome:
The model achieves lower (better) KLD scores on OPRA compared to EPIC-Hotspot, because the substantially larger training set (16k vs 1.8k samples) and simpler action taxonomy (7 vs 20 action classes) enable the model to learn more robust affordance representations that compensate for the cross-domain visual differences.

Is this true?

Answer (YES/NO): NO